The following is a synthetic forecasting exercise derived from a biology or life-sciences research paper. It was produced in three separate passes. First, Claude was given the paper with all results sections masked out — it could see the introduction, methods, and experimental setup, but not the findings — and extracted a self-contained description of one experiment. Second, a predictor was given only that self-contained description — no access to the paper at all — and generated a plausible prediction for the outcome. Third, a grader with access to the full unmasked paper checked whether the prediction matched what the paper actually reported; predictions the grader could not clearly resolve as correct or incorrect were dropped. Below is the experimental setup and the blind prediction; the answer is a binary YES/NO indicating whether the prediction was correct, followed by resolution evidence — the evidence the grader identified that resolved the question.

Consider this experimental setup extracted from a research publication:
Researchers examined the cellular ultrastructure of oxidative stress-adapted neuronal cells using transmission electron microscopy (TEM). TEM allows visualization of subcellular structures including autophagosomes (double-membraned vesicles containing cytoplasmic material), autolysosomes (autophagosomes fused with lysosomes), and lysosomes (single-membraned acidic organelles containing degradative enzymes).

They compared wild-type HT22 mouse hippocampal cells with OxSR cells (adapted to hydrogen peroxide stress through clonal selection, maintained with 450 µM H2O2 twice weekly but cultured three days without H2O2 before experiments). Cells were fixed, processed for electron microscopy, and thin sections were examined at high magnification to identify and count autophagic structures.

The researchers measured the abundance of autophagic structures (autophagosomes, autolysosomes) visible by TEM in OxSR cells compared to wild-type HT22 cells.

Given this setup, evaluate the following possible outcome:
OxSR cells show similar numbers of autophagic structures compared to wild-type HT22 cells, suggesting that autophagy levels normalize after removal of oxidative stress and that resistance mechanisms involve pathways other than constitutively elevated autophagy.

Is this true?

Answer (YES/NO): NO